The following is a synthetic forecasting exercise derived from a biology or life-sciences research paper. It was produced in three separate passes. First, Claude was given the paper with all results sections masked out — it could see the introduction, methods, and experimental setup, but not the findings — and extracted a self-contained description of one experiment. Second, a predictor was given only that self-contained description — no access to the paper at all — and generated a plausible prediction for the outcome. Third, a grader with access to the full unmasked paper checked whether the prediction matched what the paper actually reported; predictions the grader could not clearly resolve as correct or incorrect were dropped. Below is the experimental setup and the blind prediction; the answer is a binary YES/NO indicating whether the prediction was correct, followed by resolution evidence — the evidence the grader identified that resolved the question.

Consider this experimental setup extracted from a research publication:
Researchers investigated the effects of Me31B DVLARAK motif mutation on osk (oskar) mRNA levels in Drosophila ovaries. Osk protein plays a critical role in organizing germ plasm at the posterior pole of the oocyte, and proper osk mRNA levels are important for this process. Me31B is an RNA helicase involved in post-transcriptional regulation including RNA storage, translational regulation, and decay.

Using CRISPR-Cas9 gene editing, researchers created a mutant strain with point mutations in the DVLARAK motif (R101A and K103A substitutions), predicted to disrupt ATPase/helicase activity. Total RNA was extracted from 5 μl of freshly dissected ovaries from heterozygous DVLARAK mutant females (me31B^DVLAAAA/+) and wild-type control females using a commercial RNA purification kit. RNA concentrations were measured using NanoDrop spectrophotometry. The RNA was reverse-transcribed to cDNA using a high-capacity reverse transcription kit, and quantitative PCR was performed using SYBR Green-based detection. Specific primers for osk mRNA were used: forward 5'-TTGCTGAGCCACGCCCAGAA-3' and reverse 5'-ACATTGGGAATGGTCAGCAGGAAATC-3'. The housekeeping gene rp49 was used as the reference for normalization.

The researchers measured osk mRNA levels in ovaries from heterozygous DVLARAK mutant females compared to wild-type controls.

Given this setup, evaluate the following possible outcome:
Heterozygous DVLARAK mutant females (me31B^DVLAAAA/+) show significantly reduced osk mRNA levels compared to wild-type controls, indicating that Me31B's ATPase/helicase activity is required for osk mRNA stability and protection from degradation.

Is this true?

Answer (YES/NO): YES